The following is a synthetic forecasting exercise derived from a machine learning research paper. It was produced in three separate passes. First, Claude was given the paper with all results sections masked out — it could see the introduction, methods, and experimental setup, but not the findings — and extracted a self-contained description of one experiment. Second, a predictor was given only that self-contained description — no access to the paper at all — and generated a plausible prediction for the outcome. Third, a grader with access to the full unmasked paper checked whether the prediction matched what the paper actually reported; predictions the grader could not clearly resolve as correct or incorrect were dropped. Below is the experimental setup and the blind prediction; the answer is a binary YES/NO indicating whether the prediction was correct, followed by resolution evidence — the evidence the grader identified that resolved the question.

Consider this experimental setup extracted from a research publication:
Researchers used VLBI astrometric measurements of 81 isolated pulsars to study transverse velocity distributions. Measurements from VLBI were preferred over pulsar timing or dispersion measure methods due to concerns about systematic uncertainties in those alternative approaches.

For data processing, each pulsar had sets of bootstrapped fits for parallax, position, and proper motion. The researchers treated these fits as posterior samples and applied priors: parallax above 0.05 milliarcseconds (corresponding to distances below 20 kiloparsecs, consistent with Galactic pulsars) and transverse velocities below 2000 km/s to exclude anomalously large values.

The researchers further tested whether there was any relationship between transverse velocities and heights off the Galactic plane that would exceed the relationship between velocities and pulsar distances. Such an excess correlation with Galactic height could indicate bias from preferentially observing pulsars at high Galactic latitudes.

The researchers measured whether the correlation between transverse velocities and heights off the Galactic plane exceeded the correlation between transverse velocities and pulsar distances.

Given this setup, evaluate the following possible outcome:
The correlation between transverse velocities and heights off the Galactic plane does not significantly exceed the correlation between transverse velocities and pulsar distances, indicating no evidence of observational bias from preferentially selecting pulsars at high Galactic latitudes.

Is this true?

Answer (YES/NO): YES